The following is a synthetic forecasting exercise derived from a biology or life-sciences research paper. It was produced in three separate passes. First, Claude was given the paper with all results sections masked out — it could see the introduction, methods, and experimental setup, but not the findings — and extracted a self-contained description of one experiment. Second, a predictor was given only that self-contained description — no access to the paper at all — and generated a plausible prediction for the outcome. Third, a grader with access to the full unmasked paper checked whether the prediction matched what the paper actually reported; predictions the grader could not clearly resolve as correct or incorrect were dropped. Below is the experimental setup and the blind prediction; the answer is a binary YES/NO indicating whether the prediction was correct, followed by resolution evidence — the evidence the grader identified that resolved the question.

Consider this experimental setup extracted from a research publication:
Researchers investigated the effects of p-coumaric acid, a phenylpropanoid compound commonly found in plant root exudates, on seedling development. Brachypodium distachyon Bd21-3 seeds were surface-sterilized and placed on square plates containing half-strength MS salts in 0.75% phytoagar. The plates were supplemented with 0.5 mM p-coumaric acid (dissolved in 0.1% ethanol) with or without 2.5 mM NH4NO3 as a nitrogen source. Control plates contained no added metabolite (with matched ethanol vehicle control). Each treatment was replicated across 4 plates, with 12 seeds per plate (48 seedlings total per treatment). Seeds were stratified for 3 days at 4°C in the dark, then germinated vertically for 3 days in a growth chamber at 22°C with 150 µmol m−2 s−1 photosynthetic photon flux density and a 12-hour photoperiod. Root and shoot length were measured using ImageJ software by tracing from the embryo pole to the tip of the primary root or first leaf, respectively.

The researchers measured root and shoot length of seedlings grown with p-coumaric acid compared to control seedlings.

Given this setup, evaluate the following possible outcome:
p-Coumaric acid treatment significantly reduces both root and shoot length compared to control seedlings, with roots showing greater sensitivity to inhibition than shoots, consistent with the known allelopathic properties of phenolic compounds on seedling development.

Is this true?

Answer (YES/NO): NO